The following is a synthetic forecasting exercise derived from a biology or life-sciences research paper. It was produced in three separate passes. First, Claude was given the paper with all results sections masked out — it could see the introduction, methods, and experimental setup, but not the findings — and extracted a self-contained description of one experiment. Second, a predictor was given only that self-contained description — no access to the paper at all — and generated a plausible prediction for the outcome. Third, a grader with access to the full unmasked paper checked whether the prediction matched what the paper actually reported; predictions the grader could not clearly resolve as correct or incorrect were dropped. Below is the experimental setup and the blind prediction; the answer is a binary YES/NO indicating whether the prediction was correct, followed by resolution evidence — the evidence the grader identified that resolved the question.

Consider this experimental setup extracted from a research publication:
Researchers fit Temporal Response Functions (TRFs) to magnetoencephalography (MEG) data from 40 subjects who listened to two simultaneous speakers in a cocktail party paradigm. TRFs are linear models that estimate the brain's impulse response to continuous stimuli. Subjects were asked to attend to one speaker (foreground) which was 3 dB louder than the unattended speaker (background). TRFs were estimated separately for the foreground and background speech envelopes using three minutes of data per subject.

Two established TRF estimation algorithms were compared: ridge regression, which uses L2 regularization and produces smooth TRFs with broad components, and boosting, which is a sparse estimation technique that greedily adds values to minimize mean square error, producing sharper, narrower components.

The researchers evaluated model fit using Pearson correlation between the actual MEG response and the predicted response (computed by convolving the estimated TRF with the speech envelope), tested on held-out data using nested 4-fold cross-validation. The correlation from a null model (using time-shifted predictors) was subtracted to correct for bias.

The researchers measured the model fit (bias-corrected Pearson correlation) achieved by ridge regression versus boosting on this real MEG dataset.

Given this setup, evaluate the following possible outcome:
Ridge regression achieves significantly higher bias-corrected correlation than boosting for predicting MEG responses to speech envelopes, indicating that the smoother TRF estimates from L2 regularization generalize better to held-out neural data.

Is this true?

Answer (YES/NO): YES